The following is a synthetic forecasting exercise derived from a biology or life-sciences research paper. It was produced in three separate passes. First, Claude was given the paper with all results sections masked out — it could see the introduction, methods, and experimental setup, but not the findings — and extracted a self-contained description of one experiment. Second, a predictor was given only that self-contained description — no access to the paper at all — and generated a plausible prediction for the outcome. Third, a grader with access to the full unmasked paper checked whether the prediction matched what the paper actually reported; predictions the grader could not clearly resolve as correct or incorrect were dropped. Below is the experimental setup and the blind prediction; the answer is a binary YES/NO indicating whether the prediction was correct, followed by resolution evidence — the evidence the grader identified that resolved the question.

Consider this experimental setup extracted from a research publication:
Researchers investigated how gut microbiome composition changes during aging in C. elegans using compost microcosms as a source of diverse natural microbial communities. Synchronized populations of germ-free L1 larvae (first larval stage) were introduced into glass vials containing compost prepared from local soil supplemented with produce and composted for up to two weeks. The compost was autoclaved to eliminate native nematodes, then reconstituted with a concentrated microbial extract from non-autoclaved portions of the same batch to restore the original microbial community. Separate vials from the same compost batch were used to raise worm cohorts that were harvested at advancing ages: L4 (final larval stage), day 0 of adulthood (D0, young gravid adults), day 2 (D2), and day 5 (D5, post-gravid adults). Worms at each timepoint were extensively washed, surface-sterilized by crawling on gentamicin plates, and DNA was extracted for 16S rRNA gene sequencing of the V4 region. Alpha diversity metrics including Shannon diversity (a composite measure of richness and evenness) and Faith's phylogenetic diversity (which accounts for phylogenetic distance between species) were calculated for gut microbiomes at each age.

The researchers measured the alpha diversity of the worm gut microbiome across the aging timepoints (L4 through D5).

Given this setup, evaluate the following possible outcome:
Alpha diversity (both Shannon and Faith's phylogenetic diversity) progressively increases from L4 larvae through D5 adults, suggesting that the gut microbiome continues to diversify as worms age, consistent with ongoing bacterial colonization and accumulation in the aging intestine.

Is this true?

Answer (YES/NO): NO